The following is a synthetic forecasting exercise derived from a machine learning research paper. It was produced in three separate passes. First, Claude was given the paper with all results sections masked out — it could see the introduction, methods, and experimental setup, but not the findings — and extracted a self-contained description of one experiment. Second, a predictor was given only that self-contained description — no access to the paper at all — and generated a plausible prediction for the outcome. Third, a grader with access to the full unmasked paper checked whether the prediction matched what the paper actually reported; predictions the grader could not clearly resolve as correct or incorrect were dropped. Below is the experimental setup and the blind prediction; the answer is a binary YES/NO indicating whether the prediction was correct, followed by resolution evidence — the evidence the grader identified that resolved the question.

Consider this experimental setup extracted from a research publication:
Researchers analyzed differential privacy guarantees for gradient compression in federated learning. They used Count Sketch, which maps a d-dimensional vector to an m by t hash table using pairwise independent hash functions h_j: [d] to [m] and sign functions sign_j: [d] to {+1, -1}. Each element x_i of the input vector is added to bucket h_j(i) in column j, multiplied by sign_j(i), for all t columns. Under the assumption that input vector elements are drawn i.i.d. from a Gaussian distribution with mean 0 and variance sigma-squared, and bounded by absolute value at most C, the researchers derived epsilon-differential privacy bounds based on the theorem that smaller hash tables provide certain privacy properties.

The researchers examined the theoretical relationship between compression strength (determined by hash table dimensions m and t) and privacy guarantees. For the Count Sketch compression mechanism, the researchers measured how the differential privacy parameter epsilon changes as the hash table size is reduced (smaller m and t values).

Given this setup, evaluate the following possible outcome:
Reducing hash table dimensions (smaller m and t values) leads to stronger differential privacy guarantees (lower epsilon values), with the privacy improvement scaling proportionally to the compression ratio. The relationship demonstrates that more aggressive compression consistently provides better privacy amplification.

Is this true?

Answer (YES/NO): NO